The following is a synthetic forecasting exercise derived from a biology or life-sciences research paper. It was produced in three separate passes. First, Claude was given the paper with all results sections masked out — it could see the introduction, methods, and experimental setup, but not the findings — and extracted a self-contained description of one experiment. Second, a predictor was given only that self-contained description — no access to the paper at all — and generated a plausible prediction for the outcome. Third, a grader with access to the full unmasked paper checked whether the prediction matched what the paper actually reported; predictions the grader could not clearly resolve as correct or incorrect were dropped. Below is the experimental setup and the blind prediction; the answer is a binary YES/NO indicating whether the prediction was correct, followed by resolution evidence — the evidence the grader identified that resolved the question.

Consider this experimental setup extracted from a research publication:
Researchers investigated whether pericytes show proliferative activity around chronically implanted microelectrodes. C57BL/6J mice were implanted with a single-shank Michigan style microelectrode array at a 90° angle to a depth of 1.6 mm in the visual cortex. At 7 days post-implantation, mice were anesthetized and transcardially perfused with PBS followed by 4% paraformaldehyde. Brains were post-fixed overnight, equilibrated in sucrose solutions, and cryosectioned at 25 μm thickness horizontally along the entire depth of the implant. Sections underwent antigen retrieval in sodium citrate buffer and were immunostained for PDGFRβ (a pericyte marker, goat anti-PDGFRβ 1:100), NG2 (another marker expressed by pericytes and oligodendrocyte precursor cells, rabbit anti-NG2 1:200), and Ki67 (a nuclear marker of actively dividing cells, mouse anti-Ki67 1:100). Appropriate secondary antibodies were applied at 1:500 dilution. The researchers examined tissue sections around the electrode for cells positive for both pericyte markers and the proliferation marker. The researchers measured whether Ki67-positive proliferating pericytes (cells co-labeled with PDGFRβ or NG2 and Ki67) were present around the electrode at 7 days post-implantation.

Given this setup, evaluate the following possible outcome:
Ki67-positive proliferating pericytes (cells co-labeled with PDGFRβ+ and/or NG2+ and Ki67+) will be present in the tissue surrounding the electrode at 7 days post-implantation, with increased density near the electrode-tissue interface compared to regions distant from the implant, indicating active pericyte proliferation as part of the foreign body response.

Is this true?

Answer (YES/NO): YES